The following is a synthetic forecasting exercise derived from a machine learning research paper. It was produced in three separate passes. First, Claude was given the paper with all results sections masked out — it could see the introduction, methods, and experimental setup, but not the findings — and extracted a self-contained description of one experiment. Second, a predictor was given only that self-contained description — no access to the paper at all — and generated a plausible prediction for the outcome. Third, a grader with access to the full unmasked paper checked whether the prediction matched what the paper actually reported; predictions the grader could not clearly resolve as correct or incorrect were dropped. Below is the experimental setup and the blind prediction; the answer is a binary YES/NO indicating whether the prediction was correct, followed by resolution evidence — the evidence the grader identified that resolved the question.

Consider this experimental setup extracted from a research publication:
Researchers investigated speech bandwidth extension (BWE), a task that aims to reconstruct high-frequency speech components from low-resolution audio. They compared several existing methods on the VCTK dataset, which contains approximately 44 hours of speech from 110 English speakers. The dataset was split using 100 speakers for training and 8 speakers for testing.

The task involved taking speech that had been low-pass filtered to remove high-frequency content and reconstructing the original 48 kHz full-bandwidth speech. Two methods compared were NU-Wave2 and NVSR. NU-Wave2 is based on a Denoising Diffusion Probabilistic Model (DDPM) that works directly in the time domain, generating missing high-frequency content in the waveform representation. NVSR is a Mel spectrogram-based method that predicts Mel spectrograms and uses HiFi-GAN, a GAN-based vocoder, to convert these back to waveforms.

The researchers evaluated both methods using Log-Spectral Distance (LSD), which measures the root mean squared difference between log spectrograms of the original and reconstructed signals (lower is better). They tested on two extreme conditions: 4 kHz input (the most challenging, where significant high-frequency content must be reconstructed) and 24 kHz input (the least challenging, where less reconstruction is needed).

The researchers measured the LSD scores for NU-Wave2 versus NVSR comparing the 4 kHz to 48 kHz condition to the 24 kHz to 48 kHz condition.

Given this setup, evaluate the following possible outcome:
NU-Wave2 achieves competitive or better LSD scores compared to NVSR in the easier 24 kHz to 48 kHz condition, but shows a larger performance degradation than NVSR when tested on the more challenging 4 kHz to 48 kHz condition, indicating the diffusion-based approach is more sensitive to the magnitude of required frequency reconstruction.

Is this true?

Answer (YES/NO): YES